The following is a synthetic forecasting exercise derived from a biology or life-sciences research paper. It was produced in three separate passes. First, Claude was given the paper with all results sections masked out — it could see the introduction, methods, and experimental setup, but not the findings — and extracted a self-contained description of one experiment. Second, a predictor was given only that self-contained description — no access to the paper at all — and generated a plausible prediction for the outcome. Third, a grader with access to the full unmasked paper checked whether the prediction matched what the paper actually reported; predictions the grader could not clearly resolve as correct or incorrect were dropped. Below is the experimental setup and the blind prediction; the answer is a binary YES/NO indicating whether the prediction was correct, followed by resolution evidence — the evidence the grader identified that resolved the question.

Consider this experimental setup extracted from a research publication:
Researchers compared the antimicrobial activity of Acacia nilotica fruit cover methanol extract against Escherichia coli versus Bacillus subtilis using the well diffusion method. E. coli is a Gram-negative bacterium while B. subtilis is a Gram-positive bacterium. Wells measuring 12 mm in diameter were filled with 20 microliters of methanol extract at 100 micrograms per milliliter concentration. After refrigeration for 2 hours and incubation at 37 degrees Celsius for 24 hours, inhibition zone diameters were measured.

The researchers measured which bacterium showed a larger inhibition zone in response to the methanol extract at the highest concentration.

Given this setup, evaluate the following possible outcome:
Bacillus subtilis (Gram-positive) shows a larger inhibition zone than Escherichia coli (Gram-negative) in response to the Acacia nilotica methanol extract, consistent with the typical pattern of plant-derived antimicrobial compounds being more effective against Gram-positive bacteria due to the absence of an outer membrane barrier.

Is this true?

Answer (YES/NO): YES